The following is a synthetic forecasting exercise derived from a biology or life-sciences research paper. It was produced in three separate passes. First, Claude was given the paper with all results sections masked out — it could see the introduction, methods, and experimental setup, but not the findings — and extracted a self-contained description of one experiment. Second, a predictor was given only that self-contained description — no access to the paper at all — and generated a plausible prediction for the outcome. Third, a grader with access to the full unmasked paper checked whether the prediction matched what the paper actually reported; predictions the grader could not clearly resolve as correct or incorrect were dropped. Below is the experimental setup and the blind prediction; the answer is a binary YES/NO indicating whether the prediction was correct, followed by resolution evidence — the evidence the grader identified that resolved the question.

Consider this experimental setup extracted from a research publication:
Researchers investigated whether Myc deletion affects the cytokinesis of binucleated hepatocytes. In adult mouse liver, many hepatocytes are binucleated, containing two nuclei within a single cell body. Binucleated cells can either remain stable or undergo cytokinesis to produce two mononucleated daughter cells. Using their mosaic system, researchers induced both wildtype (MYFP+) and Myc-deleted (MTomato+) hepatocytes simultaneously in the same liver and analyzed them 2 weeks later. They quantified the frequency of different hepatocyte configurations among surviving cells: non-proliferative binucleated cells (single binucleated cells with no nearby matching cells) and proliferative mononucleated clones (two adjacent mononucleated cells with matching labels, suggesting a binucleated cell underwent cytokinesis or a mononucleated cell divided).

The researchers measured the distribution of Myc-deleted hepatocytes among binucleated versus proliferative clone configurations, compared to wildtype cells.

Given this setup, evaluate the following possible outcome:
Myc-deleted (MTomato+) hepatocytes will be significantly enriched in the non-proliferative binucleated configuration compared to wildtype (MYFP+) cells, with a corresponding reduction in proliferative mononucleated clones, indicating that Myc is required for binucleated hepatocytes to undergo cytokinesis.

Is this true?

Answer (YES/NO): YES